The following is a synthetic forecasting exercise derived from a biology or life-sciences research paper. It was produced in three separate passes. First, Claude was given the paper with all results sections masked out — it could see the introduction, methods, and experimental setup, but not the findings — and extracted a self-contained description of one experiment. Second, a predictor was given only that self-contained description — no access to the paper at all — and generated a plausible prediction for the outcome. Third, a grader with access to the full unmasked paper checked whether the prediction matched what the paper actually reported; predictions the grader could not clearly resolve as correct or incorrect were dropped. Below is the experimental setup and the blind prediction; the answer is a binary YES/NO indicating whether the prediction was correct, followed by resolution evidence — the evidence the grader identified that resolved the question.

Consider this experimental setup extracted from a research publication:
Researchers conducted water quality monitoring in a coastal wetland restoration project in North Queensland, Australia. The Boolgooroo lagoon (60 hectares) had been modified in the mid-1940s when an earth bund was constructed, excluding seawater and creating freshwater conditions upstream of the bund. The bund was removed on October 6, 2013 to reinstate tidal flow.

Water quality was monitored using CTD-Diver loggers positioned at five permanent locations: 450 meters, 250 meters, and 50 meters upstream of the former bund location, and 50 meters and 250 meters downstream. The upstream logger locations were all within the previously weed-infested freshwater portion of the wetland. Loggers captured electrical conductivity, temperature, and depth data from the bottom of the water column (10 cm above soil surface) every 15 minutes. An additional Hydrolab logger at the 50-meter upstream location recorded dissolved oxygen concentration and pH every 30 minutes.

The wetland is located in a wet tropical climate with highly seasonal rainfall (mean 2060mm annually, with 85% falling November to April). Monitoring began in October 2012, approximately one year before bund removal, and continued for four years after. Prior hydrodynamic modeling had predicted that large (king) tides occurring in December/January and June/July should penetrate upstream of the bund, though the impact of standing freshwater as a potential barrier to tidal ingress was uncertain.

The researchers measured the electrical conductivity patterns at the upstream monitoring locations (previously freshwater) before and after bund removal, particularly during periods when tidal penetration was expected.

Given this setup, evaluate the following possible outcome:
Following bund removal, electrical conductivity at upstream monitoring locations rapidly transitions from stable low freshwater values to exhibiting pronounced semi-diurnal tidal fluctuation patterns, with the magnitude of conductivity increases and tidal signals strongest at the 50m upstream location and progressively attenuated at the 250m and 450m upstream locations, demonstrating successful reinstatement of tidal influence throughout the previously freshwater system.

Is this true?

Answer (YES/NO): NO